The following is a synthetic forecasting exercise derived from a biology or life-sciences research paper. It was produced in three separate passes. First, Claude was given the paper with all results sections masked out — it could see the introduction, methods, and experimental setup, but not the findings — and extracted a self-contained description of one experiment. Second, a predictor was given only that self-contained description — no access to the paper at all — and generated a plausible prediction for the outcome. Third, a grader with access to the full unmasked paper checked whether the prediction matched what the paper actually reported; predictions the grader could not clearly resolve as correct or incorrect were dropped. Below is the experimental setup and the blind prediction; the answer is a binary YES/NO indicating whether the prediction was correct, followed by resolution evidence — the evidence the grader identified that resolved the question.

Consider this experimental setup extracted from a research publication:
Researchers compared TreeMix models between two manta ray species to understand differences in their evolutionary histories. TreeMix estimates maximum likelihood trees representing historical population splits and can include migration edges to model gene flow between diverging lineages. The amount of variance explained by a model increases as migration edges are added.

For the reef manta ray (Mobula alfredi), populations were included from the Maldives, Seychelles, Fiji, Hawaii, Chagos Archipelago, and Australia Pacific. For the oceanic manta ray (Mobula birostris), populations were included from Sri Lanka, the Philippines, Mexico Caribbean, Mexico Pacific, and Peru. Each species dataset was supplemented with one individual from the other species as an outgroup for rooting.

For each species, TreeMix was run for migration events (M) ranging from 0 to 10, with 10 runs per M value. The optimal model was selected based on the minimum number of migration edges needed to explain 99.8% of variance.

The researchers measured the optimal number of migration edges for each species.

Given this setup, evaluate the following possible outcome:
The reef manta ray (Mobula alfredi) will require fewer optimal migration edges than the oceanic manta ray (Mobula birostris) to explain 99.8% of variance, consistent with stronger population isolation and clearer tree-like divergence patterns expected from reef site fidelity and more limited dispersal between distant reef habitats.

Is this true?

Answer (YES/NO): NO